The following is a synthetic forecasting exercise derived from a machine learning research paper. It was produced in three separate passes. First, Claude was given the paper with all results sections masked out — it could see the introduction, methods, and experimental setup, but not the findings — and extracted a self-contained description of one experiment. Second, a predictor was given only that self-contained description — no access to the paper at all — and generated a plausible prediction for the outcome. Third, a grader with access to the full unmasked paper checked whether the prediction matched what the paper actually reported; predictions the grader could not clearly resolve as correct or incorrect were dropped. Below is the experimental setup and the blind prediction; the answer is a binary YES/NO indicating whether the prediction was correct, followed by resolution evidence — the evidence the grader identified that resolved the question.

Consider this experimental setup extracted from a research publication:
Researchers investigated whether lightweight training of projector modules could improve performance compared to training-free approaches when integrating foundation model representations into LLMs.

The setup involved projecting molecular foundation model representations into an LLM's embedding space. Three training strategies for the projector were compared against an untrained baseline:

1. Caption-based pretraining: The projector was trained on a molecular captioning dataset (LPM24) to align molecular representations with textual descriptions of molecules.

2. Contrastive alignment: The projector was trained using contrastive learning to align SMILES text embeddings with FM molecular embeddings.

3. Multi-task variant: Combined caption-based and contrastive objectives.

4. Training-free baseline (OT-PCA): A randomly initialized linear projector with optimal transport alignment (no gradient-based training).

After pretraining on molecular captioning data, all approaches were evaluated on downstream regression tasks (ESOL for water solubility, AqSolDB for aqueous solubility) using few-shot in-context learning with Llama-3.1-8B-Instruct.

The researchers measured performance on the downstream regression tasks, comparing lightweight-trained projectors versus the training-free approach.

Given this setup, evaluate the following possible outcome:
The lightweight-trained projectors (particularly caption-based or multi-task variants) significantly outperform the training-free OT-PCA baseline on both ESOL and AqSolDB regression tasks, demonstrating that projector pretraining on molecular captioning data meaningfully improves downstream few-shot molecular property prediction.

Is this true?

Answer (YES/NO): NO